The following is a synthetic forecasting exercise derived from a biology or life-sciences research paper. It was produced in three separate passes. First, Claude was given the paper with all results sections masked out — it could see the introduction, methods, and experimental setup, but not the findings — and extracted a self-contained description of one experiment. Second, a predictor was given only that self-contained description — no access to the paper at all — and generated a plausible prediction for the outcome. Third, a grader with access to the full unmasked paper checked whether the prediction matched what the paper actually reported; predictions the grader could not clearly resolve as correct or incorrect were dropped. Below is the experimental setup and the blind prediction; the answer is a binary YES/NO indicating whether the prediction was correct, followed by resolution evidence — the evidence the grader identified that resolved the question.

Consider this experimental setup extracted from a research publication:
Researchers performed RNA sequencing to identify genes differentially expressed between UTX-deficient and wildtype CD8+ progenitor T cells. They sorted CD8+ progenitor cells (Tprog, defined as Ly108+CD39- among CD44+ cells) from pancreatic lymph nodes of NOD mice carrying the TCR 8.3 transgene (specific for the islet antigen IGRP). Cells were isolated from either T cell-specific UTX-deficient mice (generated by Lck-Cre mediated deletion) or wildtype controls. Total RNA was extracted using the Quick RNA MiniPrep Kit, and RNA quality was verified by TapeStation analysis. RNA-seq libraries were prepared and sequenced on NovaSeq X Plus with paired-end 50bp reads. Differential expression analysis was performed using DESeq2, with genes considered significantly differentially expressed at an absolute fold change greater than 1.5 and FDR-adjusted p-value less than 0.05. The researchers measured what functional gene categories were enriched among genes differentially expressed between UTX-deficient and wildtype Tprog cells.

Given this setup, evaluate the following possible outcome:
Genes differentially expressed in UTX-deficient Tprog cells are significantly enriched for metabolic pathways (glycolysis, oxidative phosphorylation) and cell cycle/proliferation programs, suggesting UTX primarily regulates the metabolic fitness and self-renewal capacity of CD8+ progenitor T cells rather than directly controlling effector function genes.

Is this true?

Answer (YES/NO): NO